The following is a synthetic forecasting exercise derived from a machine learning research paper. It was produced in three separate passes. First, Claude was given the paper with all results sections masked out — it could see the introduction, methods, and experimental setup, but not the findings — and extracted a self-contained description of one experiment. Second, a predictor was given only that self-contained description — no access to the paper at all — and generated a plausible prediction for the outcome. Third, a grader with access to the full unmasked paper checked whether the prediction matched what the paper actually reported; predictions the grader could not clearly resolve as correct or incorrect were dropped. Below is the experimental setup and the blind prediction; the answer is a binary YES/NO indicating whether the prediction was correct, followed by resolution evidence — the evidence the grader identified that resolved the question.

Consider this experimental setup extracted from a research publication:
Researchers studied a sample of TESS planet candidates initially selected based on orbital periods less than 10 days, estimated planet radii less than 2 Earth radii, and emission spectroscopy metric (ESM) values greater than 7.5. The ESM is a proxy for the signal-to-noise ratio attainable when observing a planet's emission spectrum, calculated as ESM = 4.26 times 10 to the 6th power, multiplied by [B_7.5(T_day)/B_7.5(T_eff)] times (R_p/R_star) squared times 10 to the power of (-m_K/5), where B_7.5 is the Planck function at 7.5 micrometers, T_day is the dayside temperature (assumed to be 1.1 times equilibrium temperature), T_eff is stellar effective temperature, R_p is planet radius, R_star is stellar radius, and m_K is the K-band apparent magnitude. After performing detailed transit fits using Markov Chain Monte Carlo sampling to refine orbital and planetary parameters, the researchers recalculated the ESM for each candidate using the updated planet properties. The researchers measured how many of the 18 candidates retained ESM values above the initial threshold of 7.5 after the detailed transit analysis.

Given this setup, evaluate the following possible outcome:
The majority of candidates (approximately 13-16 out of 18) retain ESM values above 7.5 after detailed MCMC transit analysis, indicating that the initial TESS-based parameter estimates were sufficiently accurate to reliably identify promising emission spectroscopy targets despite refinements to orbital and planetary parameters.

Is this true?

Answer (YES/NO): YES